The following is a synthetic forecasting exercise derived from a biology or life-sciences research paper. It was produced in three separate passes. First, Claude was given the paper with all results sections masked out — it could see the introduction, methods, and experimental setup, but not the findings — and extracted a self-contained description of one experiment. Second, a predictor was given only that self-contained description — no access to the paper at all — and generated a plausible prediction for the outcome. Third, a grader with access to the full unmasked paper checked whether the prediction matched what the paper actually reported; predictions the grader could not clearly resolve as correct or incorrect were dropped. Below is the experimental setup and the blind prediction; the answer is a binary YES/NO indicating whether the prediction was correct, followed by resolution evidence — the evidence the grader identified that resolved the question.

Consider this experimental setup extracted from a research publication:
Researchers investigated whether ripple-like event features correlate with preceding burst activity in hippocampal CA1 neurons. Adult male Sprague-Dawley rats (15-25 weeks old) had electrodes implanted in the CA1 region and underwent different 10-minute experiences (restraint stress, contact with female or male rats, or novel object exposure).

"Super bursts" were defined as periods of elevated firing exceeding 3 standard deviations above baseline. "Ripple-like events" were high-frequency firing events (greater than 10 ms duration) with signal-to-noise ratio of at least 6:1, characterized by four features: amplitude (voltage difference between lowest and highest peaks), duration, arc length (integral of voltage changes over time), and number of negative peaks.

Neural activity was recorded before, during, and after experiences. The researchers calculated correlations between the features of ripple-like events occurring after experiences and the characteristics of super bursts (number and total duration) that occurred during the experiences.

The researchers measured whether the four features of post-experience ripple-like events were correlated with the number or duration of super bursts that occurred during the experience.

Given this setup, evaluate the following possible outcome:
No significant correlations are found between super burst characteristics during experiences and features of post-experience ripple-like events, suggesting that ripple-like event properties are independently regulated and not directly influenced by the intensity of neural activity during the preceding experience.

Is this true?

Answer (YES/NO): NO